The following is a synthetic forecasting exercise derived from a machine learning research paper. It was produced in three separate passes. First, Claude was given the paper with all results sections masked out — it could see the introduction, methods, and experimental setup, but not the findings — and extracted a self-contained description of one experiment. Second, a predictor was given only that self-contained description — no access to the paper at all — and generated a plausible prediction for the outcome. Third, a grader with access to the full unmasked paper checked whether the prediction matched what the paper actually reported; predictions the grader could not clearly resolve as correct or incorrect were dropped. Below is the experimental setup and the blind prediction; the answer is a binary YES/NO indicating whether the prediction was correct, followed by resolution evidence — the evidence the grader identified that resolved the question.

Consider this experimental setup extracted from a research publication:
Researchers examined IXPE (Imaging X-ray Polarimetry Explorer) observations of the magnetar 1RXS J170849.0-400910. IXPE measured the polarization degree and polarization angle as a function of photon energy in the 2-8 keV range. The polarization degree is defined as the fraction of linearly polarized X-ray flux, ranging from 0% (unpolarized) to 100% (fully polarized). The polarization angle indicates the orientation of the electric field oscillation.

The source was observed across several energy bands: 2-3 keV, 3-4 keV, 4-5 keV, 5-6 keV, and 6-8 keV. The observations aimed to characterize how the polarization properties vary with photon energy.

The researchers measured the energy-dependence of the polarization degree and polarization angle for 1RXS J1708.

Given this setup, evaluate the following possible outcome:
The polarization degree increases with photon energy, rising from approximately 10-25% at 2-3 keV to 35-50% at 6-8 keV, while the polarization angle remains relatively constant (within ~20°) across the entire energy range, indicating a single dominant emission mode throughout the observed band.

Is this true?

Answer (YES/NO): NO